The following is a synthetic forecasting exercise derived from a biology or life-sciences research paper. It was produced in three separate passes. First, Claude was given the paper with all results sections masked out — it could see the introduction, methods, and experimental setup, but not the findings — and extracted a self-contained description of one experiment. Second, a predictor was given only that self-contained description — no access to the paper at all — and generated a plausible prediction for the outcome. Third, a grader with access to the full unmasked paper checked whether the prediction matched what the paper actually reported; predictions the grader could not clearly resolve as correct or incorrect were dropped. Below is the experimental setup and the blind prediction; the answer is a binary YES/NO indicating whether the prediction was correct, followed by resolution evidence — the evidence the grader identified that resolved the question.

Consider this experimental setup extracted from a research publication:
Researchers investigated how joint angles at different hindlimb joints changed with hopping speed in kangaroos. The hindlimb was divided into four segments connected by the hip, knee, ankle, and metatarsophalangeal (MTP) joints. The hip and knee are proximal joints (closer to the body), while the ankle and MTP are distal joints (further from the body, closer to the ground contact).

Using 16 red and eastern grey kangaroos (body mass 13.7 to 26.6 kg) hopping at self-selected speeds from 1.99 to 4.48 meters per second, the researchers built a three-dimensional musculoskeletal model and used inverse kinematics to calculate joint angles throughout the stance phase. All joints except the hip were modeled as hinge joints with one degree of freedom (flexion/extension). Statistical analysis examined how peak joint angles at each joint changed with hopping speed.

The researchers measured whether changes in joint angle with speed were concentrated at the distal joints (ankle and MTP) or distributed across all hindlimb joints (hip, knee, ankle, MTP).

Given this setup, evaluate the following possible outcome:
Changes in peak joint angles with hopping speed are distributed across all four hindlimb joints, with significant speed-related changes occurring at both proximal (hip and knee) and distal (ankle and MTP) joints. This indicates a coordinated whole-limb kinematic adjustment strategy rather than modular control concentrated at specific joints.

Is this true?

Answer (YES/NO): NO